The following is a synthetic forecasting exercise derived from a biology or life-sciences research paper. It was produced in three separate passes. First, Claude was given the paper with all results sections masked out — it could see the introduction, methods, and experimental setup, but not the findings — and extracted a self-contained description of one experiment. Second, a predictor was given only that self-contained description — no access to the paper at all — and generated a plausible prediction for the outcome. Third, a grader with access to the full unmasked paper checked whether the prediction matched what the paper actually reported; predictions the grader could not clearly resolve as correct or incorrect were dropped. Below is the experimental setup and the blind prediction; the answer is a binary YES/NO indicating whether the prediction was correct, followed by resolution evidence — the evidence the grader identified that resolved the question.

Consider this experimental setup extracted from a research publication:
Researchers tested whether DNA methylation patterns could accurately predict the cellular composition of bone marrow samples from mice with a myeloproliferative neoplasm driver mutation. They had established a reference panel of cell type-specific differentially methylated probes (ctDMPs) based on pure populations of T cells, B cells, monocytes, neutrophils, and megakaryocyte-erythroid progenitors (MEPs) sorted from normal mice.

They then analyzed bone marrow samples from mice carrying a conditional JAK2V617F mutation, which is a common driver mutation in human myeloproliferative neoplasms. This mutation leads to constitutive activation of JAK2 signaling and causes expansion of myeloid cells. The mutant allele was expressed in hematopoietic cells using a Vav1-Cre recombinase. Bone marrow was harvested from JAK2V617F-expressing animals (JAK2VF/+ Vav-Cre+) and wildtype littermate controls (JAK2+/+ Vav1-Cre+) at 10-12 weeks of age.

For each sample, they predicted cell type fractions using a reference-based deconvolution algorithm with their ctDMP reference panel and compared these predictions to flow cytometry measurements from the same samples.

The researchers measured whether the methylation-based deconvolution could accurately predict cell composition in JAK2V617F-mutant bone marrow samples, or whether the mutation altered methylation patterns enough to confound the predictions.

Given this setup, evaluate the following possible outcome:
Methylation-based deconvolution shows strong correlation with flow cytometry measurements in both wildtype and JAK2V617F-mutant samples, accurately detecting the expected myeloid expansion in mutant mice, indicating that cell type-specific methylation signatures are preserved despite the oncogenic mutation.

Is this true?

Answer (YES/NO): YES